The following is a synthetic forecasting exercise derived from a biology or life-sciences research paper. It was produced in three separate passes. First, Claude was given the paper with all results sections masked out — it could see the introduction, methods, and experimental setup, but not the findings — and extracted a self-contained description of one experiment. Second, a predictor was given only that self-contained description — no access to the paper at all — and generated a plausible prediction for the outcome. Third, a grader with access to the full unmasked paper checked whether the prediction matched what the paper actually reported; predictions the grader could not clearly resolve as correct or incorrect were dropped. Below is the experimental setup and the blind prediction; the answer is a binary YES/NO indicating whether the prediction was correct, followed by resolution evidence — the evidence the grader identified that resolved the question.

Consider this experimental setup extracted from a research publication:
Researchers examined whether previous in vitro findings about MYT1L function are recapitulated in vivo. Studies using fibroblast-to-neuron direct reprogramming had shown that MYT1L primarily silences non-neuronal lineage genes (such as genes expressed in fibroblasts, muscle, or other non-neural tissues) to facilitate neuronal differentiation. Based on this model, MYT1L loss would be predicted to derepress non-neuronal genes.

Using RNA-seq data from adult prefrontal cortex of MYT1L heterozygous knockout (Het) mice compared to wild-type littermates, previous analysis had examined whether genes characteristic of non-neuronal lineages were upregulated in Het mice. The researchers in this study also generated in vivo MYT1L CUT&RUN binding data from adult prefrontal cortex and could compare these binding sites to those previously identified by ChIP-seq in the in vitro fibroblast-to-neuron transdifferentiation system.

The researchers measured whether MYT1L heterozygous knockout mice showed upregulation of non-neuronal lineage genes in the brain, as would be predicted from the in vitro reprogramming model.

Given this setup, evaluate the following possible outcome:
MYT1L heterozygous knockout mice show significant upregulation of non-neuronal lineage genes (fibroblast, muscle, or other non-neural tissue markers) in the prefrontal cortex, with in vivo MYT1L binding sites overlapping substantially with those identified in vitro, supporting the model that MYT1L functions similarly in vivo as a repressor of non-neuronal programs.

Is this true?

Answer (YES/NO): NO